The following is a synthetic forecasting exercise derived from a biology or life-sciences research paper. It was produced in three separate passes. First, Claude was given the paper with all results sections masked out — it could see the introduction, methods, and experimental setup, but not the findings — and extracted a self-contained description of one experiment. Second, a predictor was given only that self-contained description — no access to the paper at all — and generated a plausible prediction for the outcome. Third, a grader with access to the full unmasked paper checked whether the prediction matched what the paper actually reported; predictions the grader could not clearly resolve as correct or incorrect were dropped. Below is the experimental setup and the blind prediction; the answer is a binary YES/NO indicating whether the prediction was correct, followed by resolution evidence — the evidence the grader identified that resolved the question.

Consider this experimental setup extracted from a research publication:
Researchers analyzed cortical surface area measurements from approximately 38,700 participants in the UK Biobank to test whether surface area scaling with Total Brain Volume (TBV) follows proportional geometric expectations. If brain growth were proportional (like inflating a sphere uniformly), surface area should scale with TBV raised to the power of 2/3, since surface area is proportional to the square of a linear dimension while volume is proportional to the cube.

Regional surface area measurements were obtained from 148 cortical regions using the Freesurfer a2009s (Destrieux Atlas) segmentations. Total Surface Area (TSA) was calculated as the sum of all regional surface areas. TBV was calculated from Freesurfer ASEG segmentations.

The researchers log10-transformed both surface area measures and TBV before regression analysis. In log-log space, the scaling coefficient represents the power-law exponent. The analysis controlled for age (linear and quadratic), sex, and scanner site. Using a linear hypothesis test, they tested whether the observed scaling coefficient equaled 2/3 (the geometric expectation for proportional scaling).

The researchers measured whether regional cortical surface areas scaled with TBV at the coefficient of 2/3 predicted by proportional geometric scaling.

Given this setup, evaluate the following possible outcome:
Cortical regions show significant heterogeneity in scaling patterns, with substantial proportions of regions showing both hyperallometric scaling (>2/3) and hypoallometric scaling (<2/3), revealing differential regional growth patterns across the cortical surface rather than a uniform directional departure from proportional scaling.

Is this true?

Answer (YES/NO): NO